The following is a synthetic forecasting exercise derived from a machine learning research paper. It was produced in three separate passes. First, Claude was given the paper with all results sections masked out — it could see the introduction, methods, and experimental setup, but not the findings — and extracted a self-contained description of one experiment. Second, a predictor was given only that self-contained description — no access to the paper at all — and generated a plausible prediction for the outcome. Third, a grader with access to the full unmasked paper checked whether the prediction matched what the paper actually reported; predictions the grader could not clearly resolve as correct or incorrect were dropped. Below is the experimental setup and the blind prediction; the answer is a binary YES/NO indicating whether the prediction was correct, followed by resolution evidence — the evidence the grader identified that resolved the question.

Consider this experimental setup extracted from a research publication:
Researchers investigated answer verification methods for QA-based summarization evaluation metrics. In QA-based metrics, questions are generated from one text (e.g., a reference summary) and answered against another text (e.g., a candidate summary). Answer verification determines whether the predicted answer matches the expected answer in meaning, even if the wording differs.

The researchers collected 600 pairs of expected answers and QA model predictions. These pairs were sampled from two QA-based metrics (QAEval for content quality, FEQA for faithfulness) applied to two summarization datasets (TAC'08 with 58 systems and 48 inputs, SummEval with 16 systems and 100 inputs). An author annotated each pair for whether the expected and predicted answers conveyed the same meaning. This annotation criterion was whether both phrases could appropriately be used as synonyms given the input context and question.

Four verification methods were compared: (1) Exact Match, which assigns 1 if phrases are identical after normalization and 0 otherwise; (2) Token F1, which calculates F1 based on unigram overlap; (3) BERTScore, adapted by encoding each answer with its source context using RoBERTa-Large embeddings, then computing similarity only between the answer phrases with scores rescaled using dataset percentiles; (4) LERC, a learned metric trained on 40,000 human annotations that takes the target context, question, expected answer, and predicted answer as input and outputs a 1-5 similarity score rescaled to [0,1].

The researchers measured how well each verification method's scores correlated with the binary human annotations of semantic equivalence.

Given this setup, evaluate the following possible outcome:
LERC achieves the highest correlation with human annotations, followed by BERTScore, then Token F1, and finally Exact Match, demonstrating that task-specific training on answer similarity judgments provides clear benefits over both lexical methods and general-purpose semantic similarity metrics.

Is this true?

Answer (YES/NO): NO